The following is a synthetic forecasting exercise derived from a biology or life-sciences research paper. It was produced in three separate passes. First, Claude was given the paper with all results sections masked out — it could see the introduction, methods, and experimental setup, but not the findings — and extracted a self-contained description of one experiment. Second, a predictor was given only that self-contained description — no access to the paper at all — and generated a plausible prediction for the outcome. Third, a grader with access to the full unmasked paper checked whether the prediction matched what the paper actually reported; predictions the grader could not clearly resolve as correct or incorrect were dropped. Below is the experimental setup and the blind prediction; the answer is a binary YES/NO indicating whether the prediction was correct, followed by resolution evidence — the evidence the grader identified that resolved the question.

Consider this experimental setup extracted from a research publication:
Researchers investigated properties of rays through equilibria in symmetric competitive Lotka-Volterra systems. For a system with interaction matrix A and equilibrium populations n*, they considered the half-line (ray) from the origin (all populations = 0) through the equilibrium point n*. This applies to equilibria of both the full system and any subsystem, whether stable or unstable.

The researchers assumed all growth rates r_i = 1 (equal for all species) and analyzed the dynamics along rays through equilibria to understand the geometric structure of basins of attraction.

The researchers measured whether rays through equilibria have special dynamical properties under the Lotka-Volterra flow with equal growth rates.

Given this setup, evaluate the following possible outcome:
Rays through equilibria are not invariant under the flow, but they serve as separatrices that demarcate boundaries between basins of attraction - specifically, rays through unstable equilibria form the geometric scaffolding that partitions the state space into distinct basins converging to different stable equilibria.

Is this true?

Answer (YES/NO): NO